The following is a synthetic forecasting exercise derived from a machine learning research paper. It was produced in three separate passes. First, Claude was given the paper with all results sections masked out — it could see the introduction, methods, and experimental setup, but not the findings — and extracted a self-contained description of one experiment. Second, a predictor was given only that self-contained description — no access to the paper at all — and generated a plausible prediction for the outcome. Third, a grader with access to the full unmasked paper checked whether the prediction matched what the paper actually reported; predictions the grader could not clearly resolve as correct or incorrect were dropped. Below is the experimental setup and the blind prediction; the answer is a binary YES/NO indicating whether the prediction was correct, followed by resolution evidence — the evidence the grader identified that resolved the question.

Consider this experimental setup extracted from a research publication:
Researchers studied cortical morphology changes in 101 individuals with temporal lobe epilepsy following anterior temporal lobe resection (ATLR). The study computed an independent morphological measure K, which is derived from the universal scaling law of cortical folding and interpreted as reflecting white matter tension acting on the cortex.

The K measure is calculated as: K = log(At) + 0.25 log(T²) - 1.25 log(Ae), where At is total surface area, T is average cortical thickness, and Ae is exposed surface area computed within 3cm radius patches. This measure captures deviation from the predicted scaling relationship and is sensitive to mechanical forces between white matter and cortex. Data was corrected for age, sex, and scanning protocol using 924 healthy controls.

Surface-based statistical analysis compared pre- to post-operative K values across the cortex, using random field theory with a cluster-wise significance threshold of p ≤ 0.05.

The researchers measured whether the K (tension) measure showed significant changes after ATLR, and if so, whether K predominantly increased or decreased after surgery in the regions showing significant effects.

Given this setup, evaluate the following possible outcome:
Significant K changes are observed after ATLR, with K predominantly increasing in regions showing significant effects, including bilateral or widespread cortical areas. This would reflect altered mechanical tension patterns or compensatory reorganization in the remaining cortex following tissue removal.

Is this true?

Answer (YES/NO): YES